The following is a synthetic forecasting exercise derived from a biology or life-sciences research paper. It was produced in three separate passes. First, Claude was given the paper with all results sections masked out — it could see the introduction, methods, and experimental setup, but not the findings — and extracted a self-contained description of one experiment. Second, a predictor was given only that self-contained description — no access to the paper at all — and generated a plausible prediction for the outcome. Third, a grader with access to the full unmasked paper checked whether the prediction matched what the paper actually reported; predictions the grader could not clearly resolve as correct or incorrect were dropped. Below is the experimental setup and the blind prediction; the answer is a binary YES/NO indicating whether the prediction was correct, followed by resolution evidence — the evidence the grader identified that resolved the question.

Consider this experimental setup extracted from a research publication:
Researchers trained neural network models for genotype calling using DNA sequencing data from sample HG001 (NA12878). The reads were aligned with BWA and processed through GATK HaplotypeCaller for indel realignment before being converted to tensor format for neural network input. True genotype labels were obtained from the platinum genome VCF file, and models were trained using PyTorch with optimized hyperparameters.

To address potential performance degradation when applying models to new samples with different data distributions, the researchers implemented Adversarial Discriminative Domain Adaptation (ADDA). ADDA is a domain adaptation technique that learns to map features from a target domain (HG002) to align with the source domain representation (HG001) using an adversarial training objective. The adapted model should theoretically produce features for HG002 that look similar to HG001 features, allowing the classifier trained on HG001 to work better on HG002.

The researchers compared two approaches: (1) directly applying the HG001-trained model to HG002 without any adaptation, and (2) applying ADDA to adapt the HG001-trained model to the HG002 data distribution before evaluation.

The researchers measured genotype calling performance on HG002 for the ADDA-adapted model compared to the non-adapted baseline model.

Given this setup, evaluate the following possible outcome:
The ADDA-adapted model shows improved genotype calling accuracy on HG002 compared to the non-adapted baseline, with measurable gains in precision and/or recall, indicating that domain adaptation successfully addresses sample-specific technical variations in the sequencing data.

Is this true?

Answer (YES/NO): NO